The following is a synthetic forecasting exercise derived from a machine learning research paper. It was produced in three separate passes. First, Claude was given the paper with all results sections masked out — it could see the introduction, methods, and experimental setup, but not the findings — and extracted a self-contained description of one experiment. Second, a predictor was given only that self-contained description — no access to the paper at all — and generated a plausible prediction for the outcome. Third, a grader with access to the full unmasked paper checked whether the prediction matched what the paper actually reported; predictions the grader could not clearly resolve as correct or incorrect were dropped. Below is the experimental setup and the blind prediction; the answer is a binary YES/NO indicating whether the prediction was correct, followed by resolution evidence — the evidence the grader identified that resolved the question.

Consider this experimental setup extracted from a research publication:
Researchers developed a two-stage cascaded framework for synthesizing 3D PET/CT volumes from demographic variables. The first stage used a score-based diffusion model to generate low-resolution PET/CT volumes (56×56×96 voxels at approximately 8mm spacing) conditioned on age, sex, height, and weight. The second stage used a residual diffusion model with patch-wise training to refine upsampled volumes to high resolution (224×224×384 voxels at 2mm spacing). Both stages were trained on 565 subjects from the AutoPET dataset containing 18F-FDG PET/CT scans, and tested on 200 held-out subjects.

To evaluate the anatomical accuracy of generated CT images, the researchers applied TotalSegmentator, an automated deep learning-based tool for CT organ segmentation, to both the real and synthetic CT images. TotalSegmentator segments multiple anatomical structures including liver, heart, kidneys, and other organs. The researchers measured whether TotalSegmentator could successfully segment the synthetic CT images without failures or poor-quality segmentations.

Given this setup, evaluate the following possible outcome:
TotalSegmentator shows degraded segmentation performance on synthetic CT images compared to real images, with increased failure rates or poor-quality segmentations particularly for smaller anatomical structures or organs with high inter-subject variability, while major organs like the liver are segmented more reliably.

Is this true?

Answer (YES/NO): NO